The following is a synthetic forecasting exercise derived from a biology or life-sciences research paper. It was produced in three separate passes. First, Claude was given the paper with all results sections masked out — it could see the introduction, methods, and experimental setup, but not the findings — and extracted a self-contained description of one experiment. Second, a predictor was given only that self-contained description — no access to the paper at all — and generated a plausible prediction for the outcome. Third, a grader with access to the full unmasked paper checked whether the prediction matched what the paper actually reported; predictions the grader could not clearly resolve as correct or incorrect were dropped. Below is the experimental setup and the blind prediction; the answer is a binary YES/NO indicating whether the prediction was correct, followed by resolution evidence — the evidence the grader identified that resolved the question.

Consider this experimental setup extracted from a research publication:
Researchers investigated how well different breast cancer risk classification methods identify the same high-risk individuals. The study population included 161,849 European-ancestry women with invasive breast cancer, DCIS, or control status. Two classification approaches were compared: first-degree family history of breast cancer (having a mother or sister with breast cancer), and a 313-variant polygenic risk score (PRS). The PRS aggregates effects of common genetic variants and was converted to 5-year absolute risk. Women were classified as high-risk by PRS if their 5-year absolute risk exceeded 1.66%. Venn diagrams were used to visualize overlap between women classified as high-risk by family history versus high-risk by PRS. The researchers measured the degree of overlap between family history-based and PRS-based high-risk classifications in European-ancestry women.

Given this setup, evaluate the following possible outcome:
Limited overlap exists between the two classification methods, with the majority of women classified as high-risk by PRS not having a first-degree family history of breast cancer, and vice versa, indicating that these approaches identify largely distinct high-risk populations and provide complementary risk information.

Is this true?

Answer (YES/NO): YES